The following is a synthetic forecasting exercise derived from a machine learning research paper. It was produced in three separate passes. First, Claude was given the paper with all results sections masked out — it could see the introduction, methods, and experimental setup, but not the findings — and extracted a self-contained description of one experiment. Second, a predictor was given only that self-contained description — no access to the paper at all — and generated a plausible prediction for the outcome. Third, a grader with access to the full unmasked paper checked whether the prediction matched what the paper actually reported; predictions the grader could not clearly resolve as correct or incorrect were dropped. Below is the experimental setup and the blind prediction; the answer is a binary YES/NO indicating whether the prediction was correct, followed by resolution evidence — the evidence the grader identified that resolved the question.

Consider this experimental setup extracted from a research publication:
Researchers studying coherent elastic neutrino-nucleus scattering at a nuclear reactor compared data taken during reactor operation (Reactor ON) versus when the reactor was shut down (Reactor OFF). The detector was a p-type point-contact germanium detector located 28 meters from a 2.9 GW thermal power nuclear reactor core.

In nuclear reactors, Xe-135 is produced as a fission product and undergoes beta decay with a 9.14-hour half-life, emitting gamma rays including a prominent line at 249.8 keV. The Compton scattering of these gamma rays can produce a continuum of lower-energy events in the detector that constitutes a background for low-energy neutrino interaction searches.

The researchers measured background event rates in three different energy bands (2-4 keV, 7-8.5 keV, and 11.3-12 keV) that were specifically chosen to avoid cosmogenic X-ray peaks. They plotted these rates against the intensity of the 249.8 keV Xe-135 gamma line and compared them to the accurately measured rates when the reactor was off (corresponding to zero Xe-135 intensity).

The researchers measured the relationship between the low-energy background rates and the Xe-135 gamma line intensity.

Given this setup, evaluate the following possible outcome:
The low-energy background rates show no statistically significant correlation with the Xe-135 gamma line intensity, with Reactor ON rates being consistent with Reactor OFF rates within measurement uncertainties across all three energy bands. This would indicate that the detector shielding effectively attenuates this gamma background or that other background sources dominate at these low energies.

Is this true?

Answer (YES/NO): NO